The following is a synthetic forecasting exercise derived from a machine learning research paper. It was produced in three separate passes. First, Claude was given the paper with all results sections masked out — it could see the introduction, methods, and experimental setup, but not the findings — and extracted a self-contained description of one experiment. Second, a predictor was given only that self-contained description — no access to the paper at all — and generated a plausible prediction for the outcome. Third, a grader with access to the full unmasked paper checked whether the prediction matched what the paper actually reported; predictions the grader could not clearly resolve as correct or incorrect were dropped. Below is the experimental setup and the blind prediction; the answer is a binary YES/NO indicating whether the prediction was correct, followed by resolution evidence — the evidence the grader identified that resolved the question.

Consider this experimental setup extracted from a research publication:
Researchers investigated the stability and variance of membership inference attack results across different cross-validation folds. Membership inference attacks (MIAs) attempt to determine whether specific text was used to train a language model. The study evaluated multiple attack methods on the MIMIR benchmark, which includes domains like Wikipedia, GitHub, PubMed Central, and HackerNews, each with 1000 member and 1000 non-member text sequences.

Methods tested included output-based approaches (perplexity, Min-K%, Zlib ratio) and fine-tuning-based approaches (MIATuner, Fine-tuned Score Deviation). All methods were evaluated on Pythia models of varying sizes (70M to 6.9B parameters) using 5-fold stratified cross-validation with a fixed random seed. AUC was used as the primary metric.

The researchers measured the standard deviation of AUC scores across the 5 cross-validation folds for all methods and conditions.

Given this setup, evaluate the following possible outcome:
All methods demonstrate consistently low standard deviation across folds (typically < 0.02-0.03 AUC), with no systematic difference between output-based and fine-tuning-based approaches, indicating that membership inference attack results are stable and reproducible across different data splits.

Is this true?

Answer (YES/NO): YES